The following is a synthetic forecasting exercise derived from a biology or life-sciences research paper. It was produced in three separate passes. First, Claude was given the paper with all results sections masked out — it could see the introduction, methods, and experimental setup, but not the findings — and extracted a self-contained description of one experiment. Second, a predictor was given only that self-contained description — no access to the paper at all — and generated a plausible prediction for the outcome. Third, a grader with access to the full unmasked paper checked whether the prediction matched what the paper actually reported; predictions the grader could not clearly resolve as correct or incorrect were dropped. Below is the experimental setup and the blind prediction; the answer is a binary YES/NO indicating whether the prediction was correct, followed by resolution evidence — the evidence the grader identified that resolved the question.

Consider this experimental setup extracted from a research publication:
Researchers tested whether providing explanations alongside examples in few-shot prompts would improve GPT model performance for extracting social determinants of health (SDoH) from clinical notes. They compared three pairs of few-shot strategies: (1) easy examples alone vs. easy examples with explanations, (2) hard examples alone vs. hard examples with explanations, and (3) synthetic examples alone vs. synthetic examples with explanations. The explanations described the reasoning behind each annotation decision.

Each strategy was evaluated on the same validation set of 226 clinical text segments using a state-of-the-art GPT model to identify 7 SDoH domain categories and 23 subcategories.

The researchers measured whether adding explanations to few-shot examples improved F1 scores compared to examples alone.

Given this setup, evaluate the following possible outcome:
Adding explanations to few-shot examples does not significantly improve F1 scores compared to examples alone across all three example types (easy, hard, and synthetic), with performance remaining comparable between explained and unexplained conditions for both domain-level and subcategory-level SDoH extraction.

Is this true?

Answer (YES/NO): YES